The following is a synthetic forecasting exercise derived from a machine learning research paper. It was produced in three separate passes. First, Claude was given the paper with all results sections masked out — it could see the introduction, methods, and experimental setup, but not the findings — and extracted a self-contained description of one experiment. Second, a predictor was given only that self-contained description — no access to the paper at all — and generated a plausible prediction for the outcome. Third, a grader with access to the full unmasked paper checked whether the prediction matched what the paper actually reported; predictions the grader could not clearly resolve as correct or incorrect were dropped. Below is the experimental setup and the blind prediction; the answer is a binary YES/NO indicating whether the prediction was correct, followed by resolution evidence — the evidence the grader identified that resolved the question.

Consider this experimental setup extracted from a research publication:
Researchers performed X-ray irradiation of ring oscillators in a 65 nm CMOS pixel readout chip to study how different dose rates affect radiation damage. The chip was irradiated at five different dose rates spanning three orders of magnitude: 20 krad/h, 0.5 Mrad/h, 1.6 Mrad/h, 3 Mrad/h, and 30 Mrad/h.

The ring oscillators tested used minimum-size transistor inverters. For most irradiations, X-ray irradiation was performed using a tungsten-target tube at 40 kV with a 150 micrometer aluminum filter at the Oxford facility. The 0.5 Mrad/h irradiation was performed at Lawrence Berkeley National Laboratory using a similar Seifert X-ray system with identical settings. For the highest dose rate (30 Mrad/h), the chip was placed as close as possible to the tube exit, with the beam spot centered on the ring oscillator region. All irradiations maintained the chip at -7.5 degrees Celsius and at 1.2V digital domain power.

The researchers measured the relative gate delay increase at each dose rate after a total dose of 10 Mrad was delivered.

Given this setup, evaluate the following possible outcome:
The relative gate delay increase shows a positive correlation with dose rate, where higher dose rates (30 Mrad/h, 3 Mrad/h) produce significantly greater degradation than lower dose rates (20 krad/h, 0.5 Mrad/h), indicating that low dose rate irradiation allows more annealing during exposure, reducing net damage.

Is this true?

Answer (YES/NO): NO